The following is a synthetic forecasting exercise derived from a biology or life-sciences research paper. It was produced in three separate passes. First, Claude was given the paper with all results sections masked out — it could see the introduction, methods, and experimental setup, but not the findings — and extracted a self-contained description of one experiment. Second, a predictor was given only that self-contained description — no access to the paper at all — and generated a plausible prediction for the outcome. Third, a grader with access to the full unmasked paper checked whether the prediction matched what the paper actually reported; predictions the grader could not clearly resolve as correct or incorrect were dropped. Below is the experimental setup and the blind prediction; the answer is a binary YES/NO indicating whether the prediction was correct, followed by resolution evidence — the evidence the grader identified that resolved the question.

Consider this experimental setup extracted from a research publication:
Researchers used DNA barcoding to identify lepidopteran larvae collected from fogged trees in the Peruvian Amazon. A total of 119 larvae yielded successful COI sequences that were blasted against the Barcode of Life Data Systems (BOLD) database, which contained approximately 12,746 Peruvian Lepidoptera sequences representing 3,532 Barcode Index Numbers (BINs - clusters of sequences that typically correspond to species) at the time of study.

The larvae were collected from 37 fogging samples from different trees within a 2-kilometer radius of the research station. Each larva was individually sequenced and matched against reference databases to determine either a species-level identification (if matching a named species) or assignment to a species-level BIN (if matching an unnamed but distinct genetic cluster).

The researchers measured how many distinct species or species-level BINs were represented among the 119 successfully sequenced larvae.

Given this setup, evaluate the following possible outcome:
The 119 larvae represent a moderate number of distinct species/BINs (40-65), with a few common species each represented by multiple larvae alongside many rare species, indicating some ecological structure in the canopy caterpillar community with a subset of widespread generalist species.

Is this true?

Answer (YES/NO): NO